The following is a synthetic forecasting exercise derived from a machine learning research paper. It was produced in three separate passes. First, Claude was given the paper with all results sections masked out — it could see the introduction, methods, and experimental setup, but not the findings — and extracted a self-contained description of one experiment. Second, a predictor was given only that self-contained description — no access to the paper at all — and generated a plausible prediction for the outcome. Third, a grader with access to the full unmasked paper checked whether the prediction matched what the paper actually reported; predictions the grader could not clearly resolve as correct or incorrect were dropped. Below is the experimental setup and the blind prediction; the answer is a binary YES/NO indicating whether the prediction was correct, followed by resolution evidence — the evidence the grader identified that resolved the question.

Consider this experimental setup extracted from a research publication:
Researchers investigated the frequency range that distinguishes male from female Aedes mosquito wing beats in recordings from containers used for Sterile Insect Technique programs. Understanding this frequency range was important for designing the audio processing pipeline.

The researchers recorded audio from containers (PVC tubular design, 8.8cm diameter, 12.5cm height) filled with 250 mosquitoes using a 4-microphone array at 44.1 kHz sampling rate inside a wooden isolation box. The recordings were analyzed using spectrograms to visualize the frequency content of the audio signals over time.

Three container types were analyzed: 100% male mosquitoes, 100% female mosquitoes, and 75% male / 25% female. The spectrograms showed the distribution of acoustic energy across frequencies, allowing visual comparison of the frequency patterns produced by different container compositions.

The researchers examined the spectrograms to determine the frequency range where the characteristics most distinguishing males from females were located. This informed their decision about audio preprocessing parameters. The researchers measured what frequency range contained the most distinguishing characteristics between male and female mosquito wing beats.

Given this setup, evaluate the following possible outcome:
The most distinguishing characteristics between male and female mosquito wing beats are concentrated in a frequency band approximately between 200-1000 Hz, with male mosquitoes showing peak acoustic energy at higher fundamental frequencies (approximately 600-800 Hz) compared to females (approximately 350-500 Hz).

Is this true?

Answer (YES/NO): NO